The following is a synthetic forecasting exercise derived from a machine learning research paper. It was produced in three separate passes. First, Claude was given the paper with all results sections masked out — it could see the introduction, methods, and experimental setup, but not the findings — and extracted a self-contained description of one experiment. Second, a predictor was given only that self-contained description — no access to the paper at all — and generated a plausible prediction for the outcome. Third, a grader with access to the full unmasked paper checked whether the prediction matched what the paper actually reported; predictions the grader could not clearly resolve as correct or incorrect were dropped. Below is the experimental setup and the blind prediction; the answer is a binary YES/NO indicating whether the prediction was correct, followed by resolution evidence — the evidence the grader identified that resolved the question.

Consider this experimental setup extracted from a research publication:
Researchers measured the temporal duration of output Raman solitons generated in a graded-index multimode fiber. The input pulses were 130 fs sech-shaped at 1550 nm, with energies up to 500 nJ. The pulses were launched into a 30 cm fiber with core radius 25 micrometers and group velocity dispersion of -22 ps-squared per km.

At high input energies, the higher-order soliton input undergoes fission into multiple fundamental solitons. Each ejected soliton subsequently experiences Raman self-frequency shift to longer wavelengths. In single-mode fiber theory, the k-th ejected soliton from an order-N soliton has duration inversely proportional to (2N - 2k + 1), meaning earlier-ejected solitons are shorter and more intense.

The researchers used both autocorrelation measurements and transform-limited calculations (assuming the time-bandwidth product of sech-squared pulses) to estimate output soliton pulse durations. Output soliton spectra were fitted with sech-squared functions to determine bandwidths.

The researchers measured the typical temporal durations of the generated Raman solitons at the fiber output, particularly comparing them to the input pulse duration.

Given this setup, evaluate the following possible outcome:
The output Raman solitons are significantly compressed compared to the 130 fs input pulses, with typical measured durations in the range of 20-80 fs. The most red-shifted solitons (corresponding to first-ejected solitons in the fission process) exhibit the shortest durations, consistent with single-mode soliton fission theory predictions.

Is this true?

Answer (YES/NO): NO